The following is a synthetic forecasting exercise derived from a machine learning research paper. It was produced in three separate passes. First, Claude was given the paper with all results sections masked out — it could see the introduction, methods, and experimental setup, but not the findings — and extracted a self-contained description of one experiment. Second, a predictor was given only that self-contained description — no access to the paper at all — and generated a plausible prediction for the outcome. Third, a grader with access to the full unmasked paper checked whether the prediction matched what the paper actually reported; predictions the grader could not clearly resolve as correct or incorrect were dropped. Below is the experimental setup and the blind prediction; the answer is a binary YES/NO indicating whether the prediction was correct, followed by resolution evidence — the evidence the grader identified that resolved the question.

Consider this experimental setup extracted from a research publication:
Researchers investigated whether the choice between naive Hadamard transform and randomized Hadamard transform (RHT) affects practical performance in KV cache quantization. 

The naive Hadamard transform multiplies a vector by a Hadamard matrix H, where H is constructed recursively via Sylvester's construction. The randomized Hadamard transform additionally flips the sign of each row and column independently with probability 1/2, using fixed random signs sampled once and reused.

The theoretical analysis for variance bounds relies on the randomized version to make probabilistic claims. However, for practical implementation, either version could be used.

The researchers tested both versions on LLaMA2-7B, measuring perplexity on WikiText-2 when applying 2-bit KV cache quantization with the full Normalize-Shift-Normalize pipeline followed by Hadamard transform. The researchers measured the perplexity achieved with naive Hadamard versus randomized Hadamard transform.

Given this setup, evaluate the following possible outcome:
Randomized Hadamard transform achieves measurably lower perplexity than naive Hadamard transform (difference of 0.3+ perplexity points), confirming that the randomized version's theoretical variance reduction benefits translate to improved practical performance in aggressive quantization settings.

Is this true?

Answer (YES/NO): NO